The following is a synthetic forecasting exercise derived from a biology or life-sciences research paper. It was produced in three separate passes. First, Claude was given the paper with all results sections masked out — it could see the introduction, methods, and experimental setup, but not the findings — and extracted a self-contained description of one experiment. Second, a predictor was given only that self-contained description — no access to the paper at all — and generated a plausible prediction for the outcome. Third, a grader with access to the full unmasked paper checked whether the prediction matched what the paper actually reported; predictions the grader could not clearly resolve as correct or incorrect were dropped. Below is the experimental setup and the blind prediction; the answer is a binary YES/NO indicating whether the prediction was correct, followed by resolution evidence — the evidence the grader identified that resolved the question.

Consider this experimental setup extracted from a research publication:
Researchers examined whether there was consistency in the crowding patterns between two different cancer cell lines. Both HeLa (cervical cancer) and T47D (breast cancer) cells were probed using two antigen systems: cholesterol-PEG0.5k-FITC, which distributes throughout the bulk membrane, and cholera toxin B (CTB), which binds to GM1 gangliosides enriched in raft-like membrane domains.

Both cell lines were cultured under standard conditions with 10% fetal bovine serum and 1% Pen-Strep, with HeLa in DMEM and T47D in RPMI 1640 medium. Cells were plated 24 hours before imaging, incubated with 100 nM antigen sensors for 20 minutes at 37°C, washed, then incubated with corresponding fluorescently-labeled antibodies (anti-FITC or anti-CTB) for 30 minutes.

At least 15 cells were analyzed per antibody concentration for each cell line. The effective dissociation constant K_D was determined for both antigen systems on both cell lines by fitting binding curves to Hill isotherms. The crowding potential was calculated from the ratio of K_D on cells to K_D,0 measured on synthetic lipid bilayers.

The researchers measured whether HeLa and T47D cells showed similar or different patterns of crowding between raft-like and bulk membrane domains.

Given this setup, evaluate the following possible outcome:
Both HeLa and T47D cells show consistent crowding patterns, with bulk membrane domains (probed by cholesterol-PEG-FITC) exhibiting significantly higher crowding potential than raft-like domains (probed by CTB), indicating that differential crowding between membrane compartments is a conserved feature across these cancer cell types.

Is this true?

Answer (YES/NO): NO